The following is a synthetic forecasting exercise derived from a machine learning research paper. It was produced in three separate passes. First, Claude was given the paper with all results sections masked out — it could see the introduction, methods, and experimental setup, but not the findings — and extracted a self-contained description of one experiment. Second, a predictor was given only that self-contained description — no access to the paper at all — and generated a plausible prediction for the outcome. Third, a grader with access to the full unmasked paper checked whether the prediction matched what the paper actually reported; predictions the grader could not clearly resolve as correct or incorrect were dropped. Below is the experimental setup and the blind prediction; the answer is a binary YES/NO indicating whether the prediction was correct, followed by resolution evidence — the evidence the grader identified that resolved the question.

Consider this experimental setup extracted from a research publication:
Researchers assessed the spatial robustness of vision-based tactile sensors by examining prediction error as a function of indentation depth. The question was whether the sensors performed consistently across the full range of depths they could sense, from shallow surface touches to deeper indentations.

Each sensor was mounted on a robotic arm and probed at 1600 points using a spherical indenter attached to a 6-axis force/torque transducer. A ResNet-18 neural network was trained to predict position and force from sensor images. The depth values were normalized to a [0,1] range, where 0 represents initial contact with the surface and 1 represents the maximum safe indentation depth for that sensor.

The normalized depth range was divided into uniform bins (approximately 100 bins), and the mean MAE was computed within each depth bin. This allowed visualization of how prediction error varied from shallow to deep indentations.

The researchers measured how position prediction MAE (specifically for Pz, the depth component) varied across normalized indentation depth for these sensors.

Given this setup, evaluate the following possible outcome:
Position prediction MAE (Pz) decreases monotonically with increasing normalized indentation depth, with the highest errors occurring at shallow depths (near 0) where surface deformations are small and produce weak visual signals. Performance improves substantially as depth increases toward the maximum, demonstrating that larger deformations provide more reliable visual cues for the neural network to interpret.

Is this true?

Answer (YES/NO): NO